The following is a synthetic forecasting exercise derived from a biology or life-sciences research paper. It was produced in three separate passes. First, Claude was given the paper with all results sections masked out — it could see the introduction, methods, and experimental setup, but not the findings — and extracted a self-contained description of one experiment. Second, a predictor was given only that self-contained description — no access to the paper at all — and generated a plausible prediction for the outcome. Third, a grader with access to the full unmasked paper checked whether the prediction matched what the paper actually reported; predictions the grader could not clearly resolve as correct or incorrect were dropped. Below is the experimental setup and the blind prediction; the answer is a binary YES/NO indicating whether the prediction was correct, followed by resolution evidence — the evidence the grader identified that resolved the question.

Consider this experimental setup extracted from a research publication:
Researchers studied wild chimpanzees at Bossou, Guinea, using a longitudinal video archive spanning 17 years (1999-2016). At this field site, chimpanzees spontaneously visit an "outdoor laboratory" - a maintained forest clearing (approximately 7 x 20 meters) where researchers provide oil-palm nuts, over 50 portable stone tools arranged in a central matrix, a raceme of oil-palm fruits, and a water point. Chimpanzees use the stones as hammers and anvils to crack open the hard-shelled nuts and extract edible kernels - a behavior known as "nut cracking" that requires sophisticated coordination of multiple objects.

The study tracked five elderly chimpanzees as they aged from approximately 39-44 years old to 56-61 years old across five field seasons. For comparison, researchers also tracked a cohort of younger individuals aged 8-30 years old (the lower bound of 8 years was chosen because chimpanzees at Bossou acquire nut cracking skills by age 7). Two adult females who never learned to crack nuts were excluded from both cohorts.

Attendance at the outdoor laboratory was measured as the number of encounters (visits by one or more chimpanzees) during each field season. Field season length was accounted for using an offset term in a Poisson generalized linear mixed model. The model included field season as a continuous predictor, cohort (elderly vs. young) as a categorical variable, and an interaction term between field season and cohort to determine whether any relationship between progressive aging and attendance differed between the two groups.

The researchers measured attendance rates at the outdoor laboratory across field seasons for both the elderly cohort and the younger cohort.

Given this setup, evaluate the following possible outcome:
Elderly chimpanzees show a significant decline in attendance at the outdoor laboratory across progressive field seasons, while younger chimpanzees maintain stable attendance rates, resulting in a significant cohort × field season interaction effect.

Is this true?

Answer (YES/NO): YES